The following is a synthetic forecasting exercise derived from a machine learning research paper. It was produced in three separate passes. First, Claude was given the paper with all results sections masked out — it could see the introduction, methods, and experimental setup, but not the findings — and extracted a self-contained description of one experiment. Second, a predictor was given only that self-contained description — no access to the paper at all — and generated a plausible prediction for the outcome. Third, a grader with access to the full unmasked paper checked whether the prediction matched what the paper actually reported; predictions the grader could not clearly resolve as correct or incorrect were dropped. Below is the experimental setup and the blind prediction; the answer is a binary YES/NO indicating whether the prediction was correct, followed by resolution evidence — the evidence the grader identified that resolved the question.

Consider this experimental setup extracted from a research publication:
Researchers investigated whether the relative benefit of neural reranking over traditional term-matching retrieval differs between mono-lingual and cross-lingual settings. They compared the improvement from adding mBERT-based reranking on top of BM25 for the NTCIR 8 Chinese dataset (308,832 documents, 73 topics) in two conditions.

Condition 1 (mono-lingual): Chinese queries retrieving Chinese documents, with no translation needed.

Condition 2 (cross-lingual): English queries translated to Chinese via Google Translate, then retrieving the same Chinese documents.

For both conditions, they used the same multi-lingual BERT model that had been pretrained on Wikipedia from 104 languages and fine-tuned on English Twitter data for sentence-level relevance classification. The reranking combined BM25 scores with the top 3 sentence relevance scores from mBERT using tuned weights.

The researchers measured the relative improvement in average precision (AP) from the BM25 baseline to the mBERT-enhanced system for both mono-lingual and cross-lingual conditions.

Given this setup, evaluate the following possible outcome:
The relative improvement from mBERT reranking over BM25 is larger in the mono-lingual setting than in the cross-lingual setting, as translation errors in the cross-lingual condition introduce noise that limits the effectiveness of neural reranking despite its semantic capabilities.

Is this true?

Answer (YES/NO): NO